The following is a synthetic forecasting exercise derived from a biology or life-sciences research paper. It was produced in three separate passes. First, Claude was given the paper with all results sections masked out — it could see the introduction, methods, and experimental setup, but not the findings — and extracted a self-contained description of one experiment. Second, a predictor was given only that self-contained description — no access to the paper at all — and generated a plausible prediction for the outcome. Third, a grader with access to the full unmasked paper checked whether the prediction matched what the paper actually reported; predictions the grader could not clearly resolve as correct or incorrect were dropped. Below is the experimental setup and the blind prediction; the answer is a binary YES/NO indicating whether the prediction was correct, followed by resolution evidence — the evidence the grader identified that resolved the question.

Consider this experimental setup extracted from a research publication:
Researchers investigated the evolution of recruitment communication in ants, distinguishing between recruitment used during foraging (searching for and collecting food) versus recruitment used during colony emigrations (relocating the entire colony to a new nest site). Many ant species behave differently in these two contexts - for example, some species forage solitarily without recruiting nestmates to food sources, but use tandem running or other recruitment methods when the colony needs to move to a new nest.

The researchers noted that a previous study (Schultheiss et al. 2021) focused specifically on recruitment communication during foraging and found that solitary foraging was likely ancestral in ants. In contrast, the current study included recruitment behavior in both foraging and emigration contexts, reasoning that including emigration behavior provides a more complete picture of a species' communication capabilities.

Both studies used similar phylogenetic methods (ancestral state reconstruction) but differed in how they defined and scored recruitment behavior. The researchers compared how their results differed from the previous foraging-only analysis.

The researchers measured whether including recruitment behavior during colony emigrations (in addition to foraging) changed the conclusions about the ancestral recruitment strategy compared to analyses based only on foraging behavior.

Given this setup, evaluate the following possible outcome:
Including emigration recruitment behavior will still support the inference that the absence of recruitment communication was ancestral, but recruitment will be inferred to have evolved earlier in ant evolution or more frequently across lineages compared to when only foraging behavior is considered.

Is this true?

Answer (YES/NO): NO